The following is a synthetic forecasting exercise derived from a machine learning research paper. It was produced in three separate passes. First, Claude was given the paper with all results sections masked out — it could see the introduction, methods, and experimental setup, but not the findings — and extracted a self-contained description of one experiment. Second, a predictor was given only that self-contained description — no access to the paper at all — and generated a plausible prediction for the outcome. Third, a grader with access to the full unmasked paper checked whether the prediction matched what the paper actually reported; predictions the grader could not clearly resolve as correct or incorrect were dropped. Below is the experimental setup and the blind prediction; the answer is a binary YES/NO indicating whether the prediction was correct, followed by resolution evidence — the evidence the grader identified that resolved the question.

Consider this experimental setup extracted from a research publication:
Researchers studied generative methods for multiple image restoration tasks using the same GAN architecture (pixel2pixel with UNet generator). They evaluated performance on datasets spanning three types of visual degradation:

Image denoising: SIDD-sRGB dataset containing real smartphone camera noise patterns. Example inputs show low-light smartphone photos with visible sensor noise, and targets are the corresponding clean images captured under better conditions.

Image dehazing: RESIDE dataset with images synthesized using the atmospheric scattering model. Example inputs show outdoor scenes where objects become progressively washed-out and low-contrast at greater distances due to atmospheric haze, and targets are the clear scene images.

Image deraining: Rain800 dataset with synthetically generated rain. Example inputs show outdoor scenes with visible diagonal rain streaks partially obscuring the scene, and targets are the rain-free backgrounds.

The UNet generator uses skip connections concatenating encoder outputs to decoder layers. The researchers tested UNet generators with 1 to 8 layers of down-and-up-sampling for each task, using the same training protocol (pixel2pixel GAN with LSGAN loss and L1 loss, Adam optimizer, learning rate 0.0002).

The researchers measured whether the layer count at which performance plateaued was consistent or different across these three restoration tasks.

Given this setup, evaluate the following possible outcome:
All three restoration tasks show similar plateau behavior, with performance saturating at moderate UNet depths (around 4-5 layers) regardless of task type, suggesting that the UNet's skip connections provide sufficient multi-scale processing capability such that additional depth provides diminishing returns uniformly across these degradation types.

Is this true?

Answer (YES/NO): NO